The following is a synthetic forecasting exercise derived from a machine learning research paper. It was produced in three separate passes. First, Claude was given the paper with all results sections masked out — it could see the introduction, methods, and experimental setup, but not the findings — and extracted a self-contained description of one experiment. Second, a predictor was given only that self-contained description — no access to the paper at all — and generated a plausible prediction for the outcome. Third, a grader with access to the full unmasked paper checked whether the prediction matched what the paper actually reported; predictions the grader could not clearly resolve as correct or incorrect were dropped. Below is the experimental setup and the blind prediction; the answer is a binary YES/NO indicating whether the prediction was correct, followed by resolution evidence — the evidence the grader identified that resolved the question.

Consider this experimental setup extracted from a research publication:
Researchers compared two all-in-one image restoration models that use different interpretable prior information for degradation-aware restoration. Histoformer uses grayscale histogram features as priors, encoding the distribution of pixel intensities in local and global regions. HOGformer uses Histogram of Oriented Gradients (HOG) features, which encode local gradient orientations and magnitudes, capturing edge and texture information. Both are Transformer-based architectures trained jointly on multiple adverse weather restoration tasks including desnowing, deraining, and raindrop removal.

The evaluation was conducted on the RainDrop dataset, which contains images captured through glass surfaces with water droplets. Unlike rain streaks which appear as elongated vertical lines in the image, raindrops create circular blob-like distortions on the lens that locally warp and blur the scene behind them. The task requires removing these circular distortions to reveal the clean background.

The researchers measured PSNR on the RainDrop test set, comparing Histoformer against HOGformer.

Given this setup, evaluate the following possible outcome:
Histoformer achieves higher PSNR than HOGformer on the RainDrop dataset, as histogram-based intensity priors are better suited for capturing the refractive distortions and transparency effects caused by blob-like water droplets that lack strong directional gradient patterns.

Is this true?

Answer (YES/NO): YES